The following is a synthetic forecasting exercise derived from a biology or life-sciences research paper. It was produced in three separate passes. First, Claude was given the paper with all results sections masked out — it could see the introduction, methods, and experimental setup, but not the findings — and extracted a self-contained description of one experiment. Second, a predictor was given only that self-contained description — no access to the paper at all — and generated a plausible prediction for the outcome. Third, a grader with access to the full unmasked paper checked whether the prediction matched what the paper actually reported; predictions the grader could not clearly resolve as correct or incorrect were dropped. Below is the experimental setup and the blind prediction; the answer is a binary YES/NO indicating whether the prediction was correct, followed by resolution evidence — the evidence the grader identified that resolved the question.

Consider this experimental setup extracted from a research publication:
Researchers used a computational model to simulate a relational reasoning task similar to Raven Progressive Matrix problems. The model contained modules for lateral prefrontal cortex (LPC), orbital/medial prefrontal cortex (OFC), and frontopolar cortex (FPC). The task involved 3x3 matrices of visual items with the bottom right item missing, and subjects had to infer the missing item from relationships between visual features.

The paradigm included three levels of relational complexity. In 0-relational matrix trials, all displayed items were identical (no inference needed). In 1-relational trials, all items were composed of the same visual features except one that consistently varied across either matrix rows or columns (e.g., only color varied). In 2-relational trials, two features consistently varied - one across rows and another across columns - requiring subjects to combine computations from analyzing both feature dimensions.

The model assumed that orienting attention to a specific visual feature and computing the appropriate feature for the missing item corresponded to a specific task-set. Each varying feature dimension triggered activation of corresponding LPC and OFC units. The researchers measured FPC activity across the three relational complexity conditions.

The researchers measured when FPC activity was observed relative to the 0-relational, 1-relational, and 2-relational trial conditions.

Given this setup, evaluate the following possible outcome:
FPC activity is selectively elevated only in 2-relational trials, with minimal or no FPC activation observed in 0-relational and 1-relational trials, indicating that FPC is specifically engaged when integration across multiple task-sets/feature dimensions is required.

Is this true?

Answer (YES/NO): YES